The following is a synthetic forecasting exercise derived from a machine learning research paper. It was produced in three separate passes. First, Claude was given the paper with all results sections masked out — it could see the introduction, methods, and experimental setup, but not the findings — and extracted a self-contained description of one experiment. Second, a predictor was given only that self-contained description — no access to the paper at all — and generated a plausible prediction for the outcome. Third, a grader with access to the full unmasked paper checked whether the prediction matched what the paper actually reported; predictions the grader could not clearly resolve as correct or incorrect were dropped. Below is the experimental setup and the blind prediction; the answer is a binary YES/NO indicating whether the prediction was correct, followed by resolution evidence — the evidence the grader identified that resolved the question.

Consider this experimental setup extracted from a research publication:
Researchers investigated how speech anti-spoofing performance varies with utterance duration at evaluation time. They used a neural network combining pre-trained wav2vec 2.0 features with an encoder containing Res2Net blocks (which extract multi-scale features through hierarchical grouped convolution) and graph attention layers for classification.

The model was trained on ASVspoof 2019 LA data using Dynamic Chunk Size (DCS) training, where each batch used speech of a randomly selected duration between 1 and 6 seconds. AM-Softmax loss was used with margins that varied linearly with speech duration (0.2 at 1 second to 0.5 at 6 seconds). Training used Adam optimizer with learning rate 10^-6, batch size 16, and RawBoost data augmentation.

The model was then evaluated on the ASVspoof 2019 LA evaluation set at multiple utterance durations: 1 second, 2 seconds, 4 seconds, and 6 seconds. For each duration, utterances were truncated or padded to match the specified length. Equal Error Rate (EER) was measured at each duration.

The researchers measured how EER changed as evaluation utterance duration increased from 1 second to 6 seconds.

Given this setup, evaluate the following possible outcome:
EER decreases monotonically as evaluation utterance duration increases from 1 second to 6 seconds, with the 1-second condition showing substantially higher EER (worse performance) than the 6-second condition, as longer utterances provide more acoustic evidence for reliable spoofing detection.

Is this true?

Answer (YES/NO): YES